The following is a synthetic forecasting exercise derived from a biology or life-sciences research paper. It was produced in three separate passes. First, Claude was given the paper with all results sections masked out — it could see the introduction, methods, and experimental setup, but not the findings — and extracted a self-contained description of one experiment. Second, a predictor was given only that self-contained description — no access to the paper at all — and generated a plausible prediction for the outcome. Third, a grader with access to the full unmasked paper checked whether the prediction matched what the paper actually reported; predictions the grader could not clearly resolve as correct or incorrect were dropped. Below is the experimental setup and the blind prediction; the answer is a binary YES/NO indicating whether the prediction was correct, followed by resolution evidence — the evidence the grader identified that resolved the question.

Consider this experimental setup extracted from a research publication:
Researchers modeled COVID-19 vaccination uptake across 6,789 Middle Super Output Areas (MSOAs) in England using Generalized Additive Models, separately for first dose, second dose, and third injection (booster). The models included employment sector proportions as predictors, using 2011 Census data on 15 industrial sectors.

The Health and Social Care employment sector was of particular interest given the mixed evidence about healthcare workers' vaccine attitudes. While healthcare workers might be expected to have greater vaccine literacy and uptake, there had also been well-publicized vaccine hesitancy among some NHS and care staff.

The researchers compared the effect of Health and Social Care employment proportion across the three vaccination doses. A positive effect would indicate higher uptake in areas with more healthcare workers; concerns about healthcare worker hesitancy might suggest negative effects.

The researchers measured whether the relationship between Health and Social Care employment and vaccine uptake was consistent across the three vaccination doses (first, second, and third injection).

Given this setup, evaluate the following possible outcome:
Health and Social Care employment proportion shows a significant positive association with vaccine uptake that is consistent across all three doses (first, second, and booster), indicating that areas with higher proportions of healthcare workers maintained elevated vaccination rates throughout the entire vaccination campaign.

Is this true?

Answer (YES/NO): NO